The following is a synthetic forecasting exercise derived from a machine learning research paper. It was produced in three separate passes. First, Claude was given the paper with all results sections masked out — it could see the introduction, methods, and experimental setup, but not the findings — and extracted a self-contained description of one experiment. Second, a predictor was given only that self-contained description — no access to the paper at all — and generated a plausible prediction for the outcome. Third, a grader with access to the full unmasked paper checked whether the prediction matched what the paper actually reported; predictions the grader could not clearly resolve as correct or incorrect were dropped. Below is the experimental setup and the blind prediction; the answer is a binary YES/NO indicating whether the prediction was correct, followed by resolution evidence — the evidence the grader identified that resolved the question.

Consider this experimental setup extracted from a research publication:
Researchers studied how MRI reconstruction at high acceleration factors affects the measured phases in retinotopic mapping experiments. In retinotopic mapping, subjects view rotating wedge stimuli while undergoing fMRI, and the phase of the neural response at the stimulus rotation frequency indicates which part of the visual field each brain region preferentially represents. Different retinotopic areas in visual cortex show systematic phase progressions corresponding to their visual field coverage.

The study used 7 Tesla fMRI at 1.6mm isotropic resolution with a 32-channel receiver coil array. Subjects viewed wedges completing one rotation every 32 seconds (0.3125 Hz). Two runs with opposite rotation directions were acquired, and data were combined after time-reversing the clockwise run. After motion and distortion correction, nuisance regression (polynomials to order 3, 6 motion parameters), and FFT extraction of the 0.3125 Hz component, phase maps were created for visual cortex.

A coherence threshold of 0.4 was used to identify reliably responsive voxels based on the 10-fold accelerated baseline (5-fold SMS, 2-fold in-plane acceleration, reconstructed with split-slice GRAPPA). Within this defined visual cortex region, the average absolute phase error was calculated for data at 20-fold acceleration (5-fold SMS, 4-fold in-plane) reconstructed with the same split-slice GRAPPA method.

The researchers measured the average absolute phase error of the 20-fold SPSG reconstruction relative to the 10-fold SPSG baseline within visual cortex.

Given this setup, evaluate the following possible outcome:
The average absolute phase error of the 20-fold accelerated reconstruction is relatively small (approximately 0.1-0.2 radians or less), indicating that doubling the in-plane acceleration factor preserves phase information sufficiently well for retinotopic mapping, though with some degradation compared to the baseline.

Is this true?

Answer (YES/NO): NO